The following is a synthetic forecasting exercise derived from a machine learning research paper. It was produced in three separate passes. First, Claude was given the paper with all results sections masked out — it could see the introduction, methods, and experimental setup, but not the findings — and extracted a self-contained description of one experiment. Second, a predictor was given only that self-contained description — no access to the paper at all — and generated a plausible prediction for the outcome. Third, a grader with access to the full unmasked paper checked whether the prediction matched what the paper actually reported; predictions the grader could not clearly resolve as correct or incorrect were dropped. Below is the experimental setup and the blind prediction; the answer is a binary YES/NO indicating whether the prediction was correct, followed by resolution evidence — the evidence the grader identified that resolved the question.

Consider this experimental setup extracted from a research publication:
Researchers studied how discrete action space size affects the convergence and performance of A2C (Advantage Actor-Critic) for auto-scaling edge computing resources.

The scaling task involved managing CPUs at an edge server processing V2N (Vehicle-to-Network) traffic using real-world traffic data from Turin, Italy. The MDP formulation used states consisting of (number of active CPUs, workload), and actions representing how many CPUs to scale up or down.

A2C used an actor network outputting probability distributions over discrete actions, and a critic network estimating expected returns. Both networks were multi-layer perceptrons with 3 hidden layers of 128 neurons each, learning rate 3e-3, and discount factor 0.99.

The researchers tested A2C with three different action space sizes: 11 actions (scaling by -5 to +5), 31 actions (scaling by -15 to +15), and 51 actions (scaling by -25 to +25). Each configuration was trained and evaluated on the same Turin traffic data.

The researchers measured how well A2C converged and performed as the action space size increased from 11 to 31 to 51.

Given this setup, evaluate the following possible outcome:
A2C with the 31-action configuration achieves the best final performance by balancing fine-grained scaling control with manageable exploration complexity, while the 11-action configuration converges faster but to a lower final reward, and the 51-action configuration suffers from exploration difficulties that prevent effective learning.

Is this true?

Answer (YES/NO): NO